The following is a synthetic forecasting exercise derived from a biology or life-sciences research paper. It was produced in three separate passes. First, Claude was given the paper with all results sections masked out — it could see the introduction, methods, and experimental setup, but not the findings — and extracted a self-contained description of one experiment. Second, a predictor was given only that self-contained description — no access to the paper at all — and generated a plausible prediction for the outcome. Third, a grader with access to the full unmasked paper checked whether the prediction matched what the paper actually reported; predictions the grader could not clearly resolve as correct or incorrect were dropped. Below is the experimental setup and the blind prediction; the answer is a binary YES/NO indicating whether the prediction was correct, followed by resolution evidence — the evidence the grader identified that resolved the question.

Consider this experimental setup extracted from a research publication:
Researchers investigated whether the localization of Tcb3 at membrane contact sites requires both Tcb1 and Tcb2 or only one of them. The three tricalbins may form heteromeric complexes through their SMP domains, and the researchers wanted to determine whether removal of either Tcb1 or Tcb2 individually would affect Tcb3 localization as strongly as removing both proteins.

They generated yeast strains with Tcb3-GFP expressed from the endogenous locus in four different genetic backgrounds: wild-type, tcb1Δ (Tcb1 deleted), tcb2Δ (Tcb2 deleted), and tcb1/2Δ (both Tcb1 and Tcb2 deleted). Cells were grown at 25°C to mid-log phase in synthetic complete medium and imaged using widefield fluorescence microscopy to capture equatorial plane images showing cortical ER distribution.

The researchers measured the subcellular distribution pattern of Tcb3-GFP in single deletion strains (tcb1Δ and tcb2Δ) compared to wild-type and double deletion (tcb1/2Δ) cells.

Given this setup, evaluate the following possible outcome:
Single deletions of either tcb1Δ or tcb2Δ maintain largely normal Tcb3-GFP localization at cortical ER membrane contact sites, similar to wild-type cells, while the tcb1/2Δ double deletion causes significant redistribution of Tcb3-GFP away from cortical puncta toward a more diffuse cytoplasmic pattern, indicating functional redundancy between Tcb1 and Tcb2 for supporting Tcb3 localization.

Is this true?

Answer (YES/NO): NO